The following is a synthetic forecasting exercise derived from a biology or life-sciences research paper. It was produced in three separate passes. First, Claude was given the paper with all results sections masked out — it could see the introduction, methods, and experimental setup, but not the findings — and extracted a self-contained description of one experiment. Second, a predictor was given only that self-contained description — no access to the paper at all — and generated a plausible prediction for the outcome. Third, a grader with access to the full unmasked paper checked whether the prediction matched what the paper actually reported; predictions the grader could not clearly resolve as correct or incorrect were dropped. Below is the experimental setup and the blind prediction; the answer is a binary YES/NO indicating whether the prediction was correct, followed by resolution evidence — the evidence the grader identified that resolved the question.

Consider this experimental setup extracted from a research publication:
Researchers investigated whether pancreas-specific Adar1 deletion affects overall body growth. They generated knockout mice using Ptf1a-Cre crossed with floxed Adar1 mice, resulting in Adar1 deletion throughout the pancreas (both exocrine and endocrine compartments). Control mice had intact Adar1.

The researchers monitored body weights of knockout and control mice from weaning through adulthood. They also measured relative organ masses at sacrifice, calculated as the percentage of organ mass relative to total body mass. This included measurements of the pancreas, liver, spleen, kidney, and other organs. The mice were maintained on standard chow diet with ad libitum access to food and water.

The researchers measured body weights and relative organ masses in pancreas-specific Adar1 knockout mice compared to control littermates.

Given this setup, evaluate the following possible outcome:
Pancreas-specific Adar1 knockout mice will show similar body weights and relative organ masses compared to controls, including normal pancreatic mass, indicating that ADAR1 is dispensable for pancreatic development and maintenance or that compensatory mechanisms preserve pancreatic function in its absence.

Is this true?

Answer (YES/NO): NO